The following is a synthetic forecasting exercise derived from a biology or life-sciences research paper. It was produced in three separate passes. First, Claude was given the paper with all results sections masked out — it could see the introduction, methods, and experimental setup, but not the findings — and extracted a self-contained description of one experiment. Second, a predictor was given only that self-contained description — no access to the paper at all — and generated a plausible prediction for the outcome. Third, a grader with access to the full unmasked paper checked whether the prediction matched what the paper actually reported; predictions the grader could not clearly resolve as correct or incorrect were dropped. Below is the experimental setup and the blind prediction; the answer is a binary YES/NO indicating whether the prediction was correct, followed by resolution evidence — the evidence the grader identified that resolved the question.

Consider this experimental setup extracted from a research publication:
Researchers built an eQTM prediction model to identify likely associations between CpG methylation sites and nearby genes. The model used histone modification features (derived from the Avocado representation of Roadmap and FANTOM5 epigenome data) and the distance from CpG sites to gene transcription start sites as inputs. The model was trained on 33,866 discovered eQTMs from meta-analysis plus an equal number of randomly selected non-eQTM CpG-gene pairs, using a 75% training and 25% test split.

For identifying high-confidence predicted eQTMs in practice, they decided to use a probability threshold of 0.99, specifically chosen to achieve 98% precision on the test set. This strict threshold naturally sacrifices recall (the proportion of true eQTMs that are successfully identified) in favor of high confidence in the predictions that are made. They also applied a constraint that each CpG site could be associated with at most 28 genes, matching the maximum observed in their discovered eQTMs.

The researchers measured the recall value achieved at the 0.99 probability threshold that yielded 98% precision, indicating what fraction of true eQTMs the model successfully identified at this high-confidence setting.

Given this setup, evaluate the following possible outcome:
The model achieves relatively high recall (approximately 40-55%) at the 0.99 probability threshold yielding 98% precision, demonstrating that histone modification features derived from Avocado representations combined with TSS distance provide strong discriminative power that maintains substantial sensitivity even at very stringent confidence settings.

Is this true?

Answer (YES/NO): NO